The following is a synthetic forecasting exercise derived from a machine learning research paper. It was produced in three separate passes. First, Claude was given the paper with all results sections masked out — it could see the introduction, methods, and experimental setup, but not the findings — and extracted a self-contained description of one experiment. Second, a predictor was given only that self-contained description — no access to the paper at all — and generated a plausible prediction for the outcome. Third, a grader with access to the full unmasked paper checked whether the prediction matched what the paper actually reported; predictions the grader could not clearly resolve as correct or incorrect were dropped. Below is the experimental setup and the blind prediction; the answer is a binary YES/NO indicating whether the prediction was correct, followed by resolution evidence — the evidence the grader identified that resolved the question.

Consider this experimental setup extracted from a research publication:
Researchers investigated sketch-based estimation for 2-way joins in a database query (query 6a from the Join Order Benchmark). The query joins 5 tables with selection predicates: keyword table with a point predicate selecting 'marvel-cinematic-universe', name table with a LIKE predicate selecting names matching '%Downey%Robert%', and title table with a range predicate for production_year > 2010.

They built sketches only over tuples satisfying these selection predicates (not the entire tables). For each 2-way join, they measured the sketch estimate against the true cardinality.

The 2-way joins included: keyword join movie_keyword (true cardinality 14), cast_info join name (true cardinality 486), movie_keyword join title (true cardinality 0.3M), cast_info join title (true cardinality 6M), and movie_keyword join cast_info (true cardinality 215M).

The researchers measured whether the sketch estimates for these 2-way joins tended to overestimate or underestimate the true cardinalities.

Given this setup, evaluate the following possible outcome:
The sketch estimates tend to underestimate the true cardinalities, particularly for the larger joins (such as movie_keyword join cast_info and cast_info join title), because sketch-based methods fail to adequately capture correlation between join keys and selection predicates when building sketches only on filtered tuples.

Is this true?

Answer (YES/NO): NO